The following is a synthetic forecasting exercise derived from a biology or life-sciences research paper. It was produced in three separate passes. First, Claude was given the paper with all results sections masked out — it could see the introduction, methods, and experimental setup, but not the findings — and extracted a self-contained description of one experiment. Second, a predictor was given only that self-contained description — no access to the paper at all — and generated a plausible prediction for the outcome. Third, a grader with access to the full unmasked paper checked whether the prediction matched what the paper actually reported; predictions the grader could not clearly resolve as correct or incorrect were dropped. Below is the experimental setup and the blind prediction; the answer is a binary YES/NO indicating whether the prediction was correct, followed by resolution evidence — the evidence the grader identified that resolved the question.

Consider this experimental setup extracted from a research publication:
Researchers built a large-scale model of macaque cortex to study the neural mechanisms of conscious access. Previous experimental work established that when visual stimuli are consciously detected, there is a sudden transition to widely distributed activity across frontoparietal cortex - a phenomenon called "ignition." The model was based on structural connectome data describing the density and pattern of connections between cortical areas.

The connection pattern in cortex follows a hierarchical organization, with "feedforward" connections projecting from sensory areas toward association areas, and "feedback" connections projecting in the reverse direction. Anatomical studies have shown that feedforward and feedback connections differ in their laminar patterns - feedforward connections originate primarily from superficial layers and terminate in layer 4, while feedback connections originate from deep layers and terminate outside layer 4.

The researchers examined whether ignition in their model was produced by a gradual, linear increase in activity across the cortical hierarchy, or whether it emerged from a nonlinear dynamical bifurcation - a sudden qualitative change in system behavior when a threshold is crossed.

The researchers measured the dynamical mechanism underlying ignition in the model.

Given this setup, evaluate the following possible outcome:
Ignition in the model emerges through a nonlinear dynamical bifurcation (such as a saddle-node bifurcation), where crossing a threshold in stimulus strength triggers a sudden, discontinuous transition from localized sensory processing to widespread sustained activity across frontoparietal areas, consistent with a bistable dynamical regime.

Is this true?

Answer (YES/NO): YES